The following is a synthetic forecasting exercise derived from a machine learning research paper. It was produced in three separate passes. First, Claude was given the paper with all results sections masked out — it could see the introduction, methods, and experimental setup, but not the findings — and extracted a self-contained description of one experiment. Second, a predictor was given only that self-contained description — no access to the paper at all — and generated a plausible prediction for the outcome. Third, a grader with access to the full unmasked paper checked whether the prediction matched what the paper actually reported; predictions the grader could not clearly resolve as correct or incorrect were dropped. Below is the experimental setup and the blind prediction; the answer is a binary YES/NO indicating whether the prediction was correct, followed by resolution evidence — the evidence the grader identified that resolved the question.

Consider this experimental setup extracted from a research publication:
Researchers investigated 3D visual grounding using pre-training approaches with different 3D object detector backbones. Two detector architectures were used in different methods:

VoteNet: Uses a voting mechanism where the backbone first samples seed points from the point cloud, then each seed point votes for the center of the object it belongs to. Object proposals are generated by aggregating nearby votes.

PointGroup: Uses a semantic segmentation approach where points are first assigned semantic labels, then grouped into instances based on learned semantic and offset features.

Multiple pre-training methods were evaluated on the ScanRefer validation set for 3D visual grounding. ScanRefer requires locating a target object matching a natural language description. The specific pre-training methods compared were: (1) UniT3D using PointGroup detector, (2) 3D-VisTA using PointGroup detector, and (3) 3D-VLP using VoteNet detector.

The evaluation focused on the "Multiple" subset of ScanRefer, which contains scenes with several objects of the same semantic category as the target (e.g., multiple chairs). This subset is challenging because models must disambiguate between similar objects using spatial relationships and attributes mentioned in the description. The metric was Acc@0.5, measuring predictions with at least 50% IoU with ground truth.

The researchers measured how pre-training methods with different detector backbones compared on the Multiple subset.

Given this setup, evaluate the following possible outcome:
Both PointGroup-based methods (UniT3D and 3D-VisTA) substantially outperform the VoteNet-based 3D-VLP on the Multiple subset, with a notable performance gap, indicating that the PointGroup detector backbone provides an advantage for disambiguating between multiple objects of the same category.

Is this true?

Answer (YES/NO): NO